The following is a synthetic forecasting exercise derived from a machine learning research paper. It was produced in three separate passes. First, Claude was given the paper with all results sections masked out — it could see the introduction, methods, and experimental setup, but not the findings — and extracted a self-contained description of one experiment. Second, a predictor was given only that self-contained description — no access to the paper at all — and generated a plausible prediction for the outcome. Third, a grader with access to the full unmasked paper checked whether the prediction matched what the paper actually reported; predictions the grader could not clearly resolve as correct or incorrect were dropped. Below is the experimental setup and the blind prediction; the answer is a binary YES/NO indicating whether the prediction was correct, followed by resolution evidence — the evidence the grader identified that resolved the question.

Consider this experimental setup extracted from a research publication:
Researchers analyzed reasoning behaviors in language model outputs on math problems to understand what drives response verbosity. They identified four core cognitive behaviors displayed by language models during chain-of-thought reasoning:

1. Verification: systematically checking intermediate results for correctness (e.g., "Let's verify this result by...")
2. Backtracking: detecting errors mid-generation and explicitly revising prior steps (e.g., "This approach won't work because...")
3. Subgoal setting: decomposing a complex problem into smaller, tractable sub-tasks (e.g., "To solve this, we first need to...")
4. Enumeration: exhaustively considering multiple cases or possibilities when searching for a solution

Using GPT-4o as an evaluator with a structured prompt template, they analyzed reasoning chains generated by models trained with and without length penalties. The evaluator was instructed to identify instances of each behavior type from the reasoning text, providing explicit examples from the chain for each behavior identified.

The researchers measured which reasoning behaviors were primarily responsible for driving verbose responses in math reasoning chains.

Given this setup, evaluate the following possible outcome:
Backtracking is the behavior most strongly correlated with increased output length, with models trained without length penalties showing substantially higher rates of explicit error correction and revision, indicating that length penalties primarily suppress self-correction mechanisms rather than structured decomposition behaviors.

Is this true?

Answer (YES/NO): NO